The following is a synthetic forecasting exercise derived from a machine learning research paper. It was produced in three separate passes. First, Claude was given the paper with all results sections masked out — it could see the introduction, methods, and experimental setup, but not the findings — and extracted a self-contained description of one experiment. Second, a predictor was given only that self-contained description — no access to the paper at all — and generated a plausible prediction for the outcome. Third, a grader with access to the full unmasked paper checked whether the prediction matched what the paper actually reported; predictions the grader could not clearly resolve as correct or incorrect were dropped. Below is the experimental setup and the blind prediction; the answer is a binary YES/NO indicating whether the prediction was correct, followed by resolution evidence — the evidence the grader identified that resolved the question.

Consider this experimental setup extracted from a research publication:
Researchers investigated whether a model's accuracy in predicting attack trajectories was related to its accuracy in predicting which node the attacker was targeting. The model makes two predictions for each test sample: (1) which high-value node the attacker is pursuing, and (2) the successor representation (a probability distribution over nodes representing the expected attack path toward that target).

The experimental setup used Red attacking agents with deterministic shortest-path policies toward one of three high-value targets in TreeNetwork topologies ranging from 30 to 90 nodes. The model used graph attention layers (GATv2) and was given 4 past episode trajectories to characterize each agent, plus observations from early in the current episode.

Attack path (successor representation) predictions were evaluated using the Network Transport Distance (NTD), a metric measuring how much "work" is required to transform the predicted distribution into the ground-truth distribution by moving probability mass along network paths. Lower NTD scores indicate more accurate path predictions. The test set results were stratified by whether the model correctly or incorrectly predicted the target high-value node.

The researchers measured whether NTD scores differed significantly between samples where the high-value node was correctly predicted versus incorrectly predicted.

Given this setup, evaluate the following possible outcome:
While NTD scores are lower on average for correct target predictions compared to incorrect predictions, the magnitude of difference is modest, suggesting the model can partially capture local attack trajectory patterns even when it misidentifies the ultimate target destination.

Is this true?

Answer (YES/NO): NO